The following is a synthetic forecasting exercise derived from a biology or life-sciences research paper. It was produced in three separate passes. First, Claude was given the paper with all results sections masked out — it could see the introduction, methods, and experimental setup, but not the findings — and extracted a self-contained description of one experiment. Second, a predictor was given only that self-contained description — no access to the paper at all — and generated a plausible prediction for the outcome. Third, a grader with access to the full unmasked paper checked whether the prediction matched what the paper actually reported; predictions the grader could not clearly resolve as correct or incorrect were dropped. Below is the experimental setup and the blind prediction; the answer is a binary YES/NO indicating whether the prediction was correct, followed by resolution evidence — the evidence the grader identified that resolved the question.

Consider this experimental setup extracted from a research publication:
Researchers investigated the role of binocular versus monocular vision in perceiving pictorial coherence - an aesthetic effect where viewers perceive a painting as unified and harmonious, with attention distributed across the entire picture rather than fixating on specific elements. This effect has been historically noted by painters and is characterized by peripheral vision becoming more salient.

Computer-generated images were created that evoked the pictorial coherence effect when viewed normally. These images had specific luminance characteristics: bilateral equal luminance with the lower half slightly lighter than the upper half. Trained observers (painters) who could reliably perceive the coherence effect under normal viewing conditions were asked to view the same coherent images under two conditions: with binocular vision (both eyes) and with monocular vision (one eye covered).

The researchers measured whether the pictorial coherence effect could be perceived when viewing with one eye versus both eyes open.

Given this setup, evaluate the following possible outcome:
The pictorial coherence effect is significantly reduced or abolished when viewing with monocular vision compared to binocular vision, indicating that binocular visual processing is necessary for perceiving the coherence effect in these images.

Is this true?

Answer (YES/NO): YES